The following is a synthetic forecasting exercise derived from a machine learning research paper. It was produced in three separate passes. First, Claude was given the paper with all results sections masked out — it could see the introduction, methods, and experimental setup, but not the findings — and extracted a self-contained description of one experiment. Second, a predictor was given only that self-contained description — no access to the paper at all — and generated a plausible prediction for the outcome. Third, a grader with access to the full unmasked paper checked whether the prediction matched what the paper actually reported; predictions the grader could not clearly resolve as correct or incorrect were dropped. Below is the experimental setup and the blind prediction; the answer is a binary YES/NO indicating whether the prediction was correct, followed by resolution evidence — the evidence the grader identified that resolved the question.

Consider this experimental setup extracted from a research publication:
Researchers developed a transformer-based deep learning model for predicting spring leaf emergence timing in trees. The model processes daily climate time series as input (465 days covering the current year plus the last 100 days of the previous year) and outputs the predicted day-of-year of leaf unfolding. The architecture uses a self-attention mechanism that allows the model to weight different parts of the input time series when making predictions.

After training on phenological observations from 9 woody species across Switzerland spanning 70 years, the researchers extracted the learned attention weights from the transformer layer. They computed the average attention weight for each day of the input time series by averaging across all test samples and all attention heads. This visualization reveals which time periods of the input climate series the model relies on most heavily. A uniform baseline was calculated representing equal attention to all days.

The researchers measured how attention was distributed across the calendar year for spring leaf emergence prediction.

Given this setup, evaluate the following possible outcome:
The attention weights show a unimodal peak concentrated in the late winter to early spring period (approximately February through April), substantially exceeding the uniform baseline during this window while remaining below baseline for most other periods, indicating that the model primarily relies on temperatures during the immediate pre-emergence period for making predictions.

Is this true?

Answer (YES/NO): NO